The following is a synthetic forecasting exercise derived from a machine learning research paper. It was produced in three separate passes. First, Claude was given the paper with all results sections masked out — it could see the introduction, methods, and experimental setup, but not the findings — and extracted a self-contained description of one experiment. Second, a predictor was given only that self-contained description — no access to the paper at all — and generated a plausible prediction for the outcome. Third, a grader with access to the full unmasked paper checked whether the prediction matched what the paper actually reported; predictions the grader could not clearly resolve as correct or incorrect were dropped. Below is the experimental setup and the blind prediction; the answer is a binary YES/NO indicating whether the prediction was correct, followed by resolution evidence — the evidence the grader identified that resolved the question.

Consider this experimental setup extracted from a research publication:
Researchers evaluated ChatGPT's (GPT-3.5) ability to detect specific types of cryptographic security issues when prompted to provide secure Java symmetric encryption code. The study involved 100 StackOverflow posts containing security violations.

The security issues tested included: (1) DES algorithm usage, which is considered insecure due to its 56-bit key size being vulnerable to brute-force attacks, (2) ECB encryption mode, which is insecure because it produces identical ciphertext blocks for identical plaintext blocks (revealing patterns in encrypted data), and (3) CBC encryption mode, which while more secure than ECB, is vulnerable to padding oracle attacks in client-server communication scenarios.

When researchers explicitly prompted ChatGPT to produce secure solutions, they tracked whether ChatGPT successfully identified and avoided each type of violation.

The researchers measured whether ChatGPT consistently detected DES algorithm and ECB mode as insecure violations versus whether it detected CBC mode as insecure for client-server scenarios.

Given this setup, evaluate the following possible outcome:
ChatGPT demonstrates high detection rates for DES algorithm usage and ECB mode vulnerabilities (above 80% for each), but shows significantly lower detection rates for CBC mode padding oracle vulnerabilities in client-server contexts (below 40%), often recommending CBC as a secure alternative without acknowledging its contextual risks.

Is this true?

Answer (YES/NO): YES